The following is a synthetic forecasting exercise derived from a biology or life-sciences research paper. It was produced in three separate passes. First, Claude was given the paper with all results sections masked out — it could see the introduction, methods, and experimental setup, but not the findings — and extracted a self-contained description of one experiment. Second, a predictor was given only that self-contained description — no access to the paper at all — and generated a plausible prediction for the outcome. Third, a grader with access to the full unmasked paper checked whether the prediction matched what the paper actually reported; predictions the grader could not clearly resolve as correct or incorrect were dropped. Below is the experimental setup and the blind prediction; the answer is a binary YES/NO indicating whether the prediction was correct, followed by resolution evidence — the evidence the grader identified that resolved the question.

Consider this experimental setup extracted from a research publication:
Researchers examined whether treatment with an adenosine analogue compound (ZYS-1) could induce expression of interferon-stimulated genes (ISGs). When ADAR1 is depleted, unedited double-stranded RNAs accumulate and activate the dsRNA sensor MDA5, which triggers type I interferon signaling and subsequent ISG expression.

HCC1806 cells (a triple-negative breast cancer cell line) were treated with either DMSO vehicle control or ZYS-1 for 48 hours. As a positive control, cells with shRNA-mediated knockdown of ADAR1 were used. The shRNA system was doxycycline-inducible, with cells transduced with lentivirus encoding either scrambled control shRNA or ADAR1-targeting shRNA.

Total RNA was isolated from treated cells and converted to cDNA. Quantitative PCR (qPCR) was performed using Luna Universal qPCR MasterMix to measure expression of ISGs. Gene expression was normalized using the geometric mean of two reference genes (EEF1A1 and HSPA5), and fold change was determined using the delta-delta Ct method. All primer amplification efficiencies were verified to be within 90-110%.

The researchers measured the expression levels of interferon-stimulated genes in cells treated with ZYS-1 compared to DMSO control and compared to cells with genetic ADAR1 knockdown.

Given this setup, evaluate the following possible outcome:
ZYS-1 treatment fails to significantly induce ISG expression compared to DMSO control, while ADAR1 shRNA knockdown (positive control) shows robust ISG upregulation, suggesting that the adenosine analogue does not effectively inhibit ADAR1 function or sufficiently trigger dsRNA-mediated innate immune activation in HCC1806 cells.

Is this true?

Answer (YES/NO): YES